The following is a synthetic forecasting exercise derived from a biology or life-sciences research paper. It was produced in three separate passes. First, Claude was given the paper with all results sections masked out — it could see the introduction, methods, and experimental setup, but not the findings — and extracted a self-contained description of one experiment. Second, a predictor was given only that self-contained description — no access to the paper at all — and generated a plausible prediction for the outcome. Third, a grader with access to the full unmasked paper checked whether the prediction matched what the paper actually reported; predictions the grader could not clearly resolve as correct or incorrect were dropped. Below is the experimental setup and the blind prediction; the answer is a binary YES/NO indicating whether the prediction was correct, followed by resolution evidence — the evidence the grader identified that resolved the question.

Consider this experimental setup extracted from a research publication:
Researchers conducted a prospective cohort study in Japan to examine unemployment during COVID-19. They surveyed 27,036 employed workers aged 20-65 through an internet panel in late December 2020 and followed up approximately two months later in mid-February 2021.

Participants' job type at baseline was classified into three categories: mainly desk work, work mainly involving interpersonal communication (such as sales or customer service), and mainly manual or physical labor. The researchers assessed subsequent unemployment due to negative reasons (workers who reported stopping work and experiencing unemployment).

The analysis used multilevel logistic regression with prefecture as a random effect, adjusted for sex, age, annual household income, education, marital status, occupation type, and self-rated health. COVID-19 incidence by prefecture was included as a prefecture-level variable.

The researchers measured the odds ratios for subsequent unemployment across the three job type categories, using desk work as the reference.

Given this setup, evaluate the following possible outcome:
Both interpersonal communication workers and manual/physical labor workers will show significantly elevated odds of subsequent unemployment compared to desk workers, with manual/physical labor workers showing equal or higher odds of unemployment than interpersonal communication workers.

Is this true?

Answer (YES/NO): NO